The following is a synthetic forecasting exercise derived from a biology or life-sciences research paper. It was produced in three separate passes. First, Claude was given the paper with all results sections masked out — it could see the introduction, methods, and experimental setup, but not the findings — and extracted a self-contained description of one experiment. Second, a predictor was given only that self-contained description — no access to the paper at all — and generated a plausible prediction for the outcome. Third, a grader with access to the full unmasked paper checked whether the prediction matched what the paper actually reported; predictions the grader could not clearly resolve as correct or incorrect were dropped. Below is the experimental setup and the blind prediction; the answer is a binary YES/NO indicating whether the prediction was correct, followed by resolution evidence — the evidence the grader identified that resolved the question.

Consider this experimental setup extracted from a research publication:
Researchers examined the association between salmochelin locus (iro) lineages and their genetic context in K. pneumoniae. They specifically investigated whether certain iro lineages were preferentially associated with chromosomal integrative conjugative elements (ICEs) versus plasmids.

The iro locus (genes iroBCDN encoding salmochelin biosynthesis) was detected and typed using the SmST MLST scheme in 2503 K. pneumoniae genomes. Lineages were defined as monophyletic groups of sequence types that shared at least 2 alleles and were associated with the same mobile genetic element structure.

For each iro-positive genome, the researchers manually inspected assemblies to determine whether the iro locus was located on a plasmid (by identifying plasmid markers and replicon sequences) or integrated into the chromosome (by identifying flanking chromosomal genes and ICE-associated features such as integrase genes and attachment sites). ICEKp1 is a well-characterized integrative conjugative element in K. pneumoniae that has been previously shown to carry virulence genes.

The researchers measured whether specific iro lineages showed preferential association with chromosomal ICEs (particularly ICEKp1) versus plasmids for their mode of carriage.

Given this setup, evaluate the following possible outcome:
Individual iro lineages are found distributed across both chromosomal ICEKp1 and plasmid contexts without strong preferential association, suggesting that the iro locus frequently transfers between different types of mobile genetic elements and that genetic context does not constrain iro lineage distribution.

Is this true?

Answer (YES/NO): NO